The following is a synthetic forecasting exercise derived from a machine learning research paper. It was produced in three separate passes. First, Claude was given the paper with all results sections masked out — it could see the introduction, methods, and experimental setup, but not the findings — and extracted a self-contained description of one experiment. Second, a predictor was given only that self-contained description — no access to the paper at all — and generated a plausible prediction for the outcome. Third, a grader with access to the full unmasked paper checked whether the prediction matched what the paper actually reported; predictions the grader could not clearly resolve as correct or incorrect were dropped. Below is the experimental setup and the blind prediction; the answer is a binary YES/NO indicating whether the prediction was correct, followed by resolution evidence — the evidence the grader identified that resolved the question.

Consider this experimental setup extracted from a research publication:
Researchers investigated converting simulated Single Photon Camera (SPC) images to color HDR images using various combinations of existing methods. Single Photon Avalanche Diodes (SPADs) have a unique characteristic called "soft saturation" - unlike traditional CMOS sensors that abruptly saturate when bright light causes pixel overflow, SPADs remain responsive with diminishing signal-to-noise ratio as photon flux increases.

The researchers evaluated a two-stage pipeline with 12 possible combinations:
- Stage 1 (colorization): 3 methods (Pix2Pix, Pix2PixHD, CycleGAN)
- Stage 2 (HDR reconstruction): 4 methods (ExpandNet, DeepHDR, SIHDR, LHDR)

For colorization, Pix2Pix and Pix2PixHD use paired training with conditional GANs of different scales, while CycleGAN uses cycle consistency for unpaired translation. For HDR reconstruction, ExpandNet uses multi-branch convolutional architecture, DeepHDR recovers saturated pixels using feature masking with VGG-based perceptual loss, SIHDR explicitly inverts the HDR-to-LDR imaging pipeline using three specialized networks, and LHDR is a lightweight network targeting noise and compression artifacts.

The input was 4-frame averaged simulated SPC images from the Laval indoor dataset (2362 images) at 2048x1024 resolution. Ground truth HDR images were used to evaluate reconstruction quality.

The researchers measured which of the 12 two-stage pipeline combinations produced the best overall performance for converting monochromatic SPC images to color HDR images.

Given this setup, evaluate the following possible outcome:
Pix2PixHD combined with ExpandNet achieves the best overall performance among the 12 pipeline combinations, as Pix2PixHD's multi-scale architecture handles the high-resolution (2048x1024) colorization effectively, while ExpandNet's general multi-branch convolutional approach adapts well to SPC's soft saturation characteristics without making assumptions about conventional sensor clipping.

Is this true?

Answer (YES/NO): NO